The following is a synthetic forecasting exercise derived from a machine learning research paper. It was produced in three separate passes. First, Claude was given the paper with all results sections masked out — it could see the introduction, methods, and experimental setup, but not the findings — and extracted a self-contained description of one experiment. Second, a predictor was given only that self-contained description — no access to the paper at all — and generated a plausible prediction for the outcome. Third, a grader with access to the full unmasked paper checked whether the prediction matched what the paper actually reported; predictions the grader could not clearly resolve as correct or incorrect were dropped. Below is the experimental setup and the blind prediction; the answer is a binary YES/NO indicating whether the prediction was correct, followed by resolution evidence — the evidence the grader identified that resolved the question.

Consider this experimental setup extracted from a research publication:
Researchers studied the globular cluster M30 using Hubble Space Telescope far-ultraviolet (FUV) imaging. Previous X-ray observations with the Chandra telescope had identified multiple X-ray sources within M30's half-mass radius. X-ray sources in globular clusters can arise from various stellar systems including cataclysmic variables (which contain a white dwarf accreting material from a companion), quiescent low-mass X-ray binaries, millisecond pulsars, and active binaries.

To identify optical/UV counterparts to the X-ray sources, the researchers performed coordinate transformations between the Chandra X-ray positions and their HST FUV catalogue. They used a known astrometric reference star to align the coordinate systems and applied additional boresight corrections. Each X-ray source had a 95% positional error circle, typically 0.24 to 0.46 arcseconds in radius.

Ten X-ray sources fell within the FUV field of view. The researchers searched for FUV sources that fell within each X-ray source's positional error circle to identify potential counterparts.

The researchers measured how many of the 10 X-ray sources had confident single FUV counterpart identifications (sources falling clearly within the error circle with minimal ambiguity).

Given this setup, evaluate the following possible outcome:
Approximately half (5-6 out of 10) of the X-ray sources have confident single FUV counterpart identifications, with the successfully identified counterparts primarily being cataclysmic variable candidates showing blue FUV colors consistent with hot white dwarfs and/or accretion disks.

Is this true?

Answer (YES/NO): NO